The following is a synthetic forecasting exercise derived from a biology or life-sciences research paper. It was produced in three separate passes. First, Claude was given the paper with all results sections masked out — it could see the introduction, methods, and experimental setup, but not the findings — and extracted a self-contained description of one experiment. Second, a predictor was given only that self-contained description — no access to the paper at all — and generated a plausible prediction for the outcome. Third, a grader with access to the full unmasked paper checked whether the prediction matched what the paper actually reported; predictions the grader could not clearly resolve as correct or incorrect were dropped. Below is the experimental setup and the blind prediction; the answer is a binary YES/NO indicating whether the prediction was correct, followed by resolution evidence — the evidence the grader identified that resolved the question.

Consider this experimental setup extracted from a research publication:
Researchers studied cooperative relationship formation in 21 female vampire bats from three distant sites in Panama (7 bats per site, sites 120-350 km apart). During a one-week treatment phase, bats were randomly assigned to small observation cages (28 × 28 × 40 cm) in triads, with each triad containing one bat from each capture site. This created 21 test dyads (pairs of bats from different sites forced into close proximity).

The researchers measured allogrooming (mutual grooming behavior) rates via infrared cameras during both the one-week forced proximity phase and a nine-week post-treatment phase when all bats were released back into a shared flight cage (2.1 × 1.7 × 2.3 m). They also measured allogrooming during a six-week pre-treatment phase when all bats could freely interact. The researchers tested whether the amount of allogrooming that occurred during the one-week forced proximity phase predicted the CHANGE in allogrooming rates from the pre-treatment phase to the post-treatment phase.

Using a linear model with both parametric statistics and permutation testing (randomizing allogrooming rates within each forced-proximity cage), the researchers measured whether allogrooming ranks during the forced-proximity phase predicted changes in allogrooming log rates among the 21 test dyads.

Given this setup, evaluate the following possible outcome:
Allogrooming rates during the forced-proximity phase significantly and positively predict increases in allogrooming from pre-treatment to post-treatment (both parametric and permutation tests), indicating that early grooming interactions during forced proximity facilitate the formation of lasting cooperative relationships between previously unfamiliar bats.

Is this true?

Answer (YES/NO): NO